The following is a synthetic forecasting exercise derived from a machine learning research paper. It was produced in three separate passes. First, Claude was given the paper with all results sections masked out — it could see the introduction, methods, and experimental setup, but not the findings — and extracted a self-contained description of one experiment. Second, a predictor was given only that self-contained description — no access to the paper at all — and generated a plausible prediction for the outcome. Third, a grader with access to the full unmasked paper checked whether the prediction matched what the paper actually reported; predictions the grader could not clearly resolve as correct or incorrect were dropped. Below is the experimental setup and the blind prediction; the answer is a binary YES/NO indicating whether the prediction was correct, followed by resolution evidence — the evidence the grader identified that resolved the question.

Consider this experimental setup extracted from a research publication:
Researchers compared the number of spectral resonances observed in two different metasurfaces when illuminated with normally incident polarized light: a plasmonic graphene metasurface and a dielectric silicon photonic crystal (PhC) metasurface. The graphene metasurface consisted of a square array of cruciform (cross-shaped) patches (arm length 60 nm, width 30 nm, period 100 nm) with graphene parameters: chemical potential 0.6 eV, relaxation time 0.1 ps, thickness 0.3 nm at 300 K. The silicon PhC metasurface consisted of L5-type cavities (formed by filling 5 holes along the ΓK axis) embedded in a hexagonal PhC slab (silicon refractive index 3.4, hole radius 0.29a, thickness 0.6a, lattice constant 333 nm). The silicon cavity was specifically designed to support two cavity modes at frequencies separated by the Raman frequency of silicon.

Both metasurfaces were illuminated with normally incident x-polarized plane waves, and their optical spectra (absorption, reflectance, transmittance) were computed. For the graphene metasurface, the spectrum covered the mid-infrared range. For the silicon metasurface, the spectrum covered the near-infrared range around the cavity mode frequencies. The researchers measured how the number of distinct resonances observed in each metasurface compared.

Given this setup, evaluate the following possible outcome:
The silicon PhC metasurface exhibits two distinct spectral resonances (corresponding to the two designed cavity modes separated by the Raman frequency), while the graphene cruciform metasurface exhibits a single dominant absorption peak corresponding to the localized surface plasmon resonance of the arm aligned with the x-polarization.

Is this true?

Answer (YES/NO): NO